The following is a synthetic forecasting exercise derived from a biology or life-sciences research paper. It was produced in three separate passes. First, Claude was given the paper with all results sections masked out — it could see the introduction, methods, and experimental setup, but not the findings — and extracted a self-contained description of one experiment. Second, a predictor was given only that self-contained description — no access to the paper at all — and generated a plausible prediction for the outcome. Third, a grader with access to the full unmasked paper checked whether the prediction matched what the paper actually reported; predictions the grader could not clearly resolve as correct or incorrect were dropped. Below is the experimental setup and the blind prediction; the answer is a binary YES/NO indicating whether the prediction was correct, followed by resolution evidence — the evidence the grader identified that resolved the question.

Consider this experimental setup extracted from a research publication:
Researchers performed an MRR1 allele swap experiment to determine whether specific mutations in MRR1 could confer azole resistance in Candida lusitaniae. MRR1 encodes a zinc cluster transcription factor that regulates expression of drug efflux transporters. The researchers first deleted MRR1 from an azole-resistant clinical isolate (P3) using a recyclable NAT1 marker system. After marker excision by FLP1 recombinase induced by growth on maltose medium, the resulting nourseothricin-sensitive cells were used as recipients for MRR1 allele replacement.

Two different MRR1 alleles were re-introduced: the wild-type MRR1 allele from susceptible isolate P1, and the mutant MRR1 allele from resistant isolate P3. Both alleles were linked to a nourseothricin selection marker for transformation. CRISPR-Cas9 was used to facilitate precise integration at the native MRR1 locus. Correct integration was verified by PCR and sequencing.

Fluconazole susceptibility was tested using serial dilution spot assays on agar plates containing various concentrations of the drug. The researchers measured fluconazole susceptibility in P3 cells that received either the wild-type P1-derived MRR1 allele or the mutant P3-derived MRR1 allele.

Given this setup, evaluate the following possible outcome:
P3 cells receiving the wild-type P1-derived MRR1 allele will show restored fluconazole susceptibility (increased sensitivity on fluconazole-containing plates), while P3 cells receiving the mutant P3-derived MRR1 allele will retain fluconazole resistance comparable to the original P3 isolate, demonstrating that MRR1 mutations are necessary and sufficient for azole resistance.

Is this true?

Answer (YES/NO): YES